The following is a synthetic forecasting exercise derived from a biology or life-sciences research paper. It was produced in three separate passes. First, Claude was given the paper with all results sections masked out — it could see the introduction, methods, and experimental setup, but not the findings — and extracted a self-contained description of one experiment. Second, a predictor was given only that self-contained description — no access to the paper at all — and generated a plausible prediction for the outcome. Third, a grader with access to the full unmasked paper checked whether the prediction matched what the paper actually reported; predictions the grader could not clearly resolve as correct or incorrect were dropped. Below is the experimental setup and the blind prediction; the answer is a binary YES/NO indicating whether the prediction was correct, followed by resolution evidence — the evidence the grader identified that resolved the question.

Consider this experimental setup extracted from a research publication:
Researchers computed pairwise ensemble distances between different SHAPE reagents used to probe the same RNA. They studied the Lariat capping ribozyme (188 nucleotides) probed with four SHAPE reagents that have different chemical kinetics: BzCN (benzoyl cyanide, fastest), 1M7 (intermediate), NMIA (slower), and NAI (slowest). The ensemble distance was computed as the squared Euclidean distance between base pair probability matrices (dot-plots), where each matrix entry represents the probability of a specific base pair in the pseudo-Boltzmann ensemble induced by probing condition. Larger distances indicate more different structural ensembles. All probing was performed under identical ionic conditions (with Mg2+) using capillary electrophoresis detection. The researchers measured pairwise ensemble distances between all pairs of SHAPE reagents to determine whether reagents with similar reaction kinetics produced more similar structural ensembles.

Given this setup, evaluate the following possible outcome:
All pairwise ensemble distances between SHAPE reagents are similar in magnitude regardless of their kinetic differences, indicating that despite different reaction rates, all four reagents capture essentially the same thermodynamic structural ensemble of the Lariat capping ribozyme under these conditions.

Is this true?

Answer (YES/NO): NO